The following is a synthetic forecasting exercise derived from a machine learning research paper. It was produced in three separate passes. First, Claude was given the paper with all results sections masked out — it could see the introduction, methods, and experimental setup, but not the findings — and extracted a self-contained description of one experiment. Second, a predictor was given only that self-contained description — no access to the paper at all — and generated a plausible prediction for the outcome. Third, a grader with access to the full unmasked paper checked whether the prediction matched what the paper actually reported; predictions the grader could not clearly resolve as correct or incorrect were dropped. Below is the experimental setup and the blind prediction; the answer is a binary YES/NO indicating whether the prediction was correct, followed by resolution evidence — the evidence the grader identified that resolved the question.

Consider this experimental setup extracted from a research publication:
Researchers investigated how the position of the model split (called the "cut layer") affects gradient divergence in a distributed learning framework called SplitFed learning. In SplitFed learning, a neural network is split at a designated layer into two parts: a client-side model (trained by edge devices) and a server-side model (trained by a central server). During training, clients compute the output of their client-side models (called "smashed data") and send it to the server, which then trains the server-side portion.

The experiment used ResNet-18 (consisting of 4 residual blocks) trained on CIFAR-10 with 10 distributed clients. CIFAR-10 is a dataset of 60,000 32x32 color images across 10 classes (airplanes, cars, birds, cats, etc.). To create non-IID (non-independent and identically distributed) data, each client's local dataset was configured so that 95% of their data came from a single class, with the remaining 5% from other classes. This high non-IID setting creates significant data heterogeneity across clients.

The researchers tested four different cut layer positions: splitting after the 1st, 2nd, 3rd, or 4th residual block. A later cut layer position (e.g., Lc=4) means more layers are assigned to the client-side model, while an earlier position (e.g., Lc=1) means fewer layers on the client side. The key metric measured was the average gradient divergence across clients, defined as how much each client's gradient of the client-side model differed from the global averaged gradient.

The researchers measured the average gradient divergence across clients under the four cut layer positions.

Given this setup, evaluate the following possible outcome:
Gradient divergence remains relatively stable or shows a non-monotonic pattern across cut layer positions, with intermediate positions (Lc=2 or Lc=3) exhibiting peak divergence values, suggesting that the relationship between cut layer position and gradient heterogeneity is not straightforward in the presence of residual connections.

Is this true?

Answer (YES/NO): NO